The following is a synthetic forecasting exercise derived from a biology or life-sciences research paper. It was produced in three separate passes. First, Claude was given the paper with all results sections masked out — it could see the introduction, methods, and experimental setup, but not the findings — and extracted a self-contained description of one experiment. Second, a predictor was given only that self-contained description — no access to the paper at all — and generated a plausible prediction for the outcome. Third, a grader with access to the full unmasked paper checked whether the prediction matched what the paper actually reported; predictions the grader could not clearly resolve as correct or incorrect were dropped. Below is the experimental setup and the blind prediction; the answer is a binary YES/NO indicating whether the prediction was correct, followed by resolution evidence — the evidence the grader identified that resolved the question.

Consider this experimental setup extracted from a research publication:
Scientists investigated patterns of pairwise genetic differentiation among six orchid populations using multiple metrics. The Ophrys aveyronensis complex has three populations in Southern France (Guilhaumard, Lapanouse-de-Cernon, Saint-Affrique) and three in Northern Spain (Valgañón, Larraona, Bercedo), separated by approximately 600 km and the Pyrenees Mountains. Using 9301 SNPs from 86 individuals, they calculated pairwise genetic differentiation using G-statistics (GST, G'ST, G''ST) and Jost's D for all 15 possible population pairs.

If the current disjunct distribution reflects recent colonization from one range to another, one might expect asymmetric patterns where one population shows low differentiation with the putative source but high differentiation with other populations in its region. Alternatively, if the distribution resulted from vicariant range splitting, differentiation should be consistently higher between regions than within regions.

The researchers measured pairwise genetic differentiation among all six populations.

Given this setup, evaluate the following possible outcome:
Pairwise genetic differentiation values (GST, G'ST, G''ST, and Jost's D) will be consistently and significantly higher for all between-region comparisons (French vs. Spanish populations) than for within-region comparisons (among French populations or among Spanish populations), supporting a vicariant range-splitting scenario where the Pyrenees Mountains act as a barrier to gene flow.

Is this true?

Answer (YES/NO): YES